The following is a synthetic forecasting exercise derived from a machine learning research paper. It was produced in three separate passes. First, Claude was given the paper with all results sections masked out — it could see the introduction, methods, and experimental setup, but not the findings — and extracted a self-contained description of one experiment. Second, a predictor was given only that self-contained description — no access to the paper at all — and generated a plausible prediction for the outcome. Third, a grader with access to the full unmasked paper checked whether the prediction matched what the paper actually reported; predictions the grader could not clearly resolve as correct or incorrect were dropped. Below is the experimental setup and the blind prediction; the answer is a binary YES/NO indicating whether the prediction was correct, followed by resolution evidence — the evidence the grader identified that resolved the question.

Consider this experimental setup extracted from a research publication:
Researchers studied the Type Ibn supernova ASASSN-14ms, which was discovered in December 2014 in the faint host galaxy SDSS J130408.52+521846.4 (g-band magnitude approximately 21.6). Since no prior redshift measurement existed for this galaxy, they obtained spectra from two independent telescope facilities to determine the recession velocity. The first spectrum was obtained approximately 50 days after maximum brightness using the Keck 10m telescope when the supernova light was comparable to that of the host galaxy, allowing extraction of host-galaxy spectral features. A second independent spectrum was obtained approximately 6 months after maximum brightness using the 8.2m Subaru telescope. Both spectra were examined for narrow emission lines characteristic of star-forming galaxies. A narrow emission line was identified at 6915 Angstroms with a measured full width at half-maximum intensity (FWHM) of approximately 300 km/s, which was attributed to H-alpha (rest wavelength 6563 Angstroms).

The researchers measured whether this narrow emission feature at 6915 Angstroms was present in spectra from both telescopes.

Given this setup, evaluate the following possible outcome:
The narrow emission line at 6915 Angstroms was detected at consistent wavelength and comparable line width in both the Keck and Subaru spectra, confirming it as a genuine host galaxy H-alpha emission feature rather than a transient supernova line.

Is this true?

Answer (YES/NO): YES